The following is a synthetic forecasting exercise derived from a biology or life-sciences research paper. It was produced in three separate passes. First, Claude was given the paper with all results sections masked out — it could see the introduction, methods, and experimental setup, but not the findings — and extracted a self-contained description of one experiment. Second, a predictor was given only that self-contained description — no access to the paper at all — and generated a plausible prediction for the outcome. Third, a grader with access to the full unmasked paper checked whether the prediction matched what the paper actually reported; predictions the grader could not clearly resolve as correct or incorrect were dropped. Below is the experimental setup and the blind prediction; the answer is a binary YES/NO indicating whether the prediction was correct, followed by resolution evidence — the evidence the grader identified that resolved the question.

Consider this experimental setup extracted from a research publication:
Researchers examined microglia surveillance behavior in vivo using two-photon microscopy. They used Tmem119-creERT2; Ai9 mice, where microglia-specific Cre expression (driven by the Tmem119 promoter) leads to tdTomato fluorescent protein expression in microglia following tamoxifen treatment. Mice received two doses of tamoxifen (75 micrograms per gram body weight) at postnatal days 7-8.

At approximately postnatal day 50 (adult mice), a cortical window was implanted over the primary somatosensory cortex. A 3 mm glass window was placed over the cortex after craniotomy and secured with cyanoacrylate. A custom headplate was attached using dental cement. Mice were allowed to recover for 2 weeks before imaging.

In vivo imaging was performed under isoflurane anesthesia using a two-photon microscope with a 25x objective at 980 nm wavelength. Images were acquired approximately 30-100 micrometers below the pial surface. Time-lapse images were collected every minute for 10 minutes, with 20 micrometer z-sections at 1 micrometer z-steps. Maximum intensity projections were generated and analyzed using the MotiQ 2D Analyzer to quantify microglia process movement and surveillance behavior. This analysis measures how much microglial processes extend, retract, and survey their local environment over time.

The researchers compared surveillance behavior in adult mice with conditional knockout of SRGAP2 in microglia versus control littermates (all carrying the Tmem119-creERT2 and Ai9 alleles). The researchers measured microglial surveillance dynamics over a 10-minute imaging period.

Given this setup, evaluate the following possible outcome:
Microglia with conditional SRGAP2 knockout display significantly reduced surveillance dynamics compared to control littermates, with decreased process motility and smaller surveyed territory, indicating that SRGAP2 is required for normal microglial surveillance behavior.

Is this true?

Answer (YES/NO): NO